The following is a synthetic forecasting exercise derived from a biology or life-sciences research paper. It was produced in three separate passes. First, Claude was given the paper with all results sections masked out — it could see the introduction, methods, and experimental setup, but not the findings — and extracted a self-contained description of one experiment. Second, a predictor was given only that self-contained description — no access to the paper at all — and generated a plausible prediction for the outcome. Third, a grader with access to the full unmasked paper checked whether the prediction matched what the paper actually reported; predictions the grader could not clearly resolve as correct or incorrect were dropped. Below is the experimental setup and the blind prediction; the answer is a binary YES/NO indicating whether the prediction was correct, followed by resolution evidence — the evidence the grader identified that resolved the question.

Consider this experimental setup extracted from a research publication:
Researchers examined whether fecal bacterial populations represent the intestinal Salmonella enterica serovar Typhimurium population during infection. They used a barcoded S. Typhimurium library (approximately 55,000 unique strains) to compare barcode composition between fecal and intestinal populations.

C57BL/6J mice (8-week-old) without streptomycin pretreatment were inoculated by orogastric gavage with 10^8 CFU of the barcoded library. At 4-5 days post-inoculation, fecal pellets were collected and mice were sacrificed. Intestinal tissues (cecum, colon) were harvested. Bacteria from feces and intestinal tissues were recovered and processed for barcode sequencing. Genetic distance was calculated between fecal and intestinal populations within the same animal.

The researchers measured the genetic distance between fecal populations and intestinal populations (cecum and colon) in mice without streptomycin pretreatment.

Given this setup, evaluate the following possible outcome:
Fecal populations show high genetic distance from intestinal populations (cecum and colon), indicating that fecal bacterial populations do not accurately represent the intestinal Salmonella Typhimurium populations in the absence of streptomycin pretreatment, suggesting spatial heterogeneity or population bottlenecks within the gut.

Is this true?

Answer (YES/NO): YES